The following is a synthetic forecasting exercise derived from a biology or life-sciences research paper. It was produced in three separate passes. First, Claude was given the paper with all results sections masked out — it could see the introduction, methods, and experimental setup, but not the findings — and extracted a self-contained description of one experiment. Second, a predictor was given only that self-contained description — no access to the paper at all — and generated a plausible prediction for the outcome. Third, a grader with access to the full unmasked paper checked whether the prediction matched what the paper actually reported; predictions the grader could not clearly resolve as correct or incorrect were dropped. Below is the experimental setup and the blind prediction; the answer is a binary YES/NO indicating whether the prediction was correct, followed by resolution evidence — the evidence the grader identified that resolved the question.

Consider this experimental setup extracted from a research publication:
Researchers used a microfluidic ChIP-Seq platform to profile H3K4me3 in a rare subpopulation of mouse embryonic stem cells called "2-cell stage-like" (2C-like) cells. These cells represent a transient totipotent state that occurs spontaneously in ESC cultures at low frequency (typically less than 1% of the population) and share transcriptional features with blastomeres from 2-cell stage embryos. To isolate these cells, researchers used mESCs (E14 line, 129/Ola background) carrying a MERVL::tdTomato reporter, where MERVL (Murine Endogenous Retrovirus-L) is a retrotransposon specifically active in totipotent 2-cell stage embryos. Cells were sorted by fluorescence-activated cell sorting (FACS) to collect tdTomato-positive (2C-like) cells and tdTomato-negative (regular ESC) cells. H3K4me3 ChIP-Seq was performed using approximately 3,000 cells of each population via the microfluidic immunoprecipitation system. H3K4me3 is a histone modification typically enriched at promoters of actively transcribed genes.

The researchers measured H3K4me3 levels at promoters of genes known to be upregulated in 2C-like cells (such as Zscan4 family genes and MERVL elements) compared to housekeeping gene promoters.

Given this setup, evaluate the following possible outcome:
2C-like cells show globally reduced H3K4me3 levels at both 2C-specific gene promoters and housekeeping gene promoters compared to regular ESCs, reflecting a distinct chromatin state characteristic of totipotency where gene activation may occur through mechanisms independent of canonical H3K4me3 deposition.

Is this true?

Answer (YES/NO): NO